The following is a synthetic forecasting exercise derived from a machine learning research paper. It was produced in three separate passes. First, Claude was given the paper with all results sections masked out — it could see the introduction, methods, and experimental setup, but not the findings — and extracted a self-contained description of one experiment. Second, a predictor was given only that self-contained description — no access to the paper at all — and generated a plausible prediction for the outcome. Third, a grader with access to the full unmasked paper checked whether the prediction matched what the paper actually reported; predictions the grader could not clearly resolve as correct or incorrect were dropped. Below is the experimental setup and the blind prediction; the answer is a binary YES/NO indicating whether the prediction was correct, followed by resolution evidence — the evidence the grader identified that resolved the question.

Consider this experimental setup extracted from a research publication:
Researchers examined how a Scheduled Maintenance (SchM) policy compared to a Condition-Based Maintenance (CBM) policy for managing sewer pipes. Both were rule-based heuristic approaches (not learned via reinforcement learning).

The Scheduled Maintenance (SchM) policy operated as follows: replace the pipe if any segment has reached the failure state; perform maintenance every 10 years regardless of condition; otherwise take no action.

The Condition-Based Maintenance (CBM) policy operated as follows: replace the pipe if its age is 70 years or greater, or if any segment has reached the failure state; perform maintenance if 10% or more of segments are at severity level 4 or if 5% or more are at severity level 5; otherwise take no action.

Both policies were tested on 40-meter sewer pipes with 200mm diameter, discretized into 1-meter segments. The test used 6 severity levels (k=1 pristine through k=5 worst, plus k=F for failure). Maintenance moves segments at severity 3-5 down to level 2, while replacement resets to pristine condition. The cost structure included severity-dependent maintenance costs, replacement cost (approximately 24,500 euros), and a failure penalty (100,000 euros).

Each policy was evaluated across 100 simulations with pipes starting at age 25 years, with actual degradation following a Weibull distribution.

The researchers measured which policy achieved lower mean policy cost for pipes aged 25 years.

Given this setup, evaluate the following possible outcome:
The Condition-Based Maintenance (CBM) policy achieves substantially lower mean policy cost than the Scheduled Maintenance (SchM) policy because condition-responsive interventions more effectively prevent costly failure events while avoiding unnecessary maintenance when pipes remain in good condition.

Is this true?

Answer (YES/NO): NO